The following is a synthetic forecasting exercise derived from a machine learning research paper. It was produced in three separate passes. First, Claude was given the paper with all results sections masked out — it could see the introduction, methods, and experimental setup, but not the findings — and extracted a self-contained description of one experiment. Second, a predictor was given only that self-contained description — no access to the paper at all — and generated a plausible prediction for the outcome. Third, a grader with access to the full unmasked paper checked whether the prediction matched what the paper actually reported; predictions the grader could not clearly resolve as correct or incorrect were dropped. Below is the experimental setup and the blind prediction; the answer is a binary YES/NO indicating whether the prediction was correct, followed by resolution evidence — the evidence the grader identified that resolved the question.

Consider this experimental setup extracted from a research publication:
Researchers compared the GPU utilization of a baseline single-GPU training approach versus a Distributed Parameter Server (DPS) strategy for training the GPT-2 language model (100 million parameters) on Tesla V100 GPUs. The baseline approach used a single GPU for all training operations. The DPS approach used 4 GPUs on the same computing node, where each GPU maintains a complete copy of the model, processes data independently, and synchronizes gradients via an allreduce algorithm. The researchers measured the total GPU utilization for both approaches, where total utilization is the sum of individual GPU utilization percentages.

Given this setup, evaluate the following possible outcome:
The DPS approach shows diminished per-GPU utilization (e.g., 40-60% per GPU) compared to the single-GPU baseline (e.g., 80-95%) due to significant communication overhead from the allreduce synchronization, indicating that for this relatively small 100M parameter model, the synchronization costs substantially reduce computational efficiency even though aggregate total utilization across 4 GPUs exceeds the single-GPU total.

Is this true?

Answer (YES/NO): NO